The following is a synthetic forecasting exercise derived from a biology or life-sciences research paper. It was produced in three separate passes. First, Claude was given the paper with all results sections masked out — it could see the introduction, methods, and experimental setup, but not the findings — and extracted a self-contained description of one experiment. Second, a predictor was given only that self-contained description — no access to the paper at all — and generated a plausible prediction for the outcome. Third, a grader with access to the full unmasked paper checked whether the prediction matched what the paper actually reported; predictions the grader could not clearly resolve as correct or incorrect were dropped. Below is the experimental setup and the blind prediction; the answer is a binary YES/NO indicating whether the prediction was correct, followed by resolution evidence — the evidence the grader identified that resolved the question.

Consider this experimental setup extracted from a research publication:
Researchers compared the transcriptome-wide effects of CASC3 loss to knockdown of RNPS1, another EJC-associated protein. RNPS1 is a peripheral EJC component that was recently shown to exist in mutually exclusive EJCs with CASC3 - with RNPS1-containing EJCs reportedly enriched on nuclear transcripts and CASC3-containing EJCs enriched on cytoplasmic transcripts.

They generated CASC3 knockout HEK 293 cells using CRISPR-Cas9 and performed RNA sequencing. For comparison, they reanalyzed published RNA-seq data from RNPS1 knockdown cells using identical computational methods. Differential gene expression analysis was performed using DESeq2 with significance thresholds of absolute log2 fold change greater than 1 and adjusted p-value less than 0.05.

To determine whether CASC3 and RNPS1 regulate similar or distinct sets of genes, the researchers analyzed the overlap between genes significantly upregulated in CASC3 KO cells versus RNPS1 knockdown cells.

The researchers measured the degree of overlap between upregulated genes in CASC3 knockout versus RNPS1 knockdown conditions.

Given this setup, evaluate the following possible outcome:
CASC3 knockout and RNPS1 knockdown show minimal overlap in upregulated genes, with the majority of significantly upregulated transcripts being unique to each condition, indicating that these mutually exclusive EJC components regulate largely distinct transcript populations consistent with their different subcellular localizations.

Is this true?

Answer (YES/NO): YES